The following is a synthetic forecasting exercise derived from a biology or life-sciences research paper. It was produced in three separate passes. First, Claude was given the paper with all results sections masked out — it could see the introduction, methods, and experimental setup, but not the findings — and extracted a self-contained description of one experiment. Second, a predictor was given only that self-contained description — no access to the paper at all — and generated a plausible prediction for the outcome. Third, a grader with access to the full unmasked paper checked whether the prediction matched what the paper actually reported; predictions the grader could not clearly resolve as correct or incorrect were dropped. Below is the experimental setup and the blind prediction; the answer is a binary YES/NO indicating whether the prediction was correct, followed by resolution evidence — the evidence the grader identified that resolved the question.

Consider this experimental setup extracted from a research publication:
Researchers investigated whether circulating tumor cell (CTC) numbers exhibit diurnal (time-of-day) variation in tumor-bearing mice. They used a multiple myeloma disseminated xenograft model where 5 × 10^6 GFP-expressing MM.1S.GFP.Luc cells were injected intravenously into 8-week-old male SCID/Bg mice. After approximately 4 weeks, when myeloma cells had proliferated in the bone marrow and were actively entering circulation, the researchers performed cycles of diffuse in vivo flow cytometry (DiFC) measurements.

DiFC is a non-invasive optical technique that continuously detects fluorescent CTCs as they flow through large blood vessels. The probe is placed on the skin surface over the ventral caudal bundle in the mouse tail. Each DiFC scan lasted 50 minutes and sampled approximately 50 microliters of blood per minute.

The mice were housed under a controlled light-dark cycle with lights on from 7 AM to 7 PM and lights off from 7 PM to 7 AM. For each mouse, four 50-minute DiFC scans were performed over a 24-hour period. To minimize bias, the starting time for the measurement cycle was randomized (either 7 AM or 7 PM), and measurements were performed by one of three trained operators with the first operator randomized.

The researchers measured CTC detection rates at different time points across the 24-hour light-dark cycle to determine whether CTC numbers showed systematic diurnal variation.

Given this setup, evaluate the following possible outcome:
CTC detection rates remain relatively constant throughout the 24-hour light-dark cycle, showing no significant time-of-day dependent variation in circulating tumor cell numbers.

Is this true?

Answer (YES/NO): NO